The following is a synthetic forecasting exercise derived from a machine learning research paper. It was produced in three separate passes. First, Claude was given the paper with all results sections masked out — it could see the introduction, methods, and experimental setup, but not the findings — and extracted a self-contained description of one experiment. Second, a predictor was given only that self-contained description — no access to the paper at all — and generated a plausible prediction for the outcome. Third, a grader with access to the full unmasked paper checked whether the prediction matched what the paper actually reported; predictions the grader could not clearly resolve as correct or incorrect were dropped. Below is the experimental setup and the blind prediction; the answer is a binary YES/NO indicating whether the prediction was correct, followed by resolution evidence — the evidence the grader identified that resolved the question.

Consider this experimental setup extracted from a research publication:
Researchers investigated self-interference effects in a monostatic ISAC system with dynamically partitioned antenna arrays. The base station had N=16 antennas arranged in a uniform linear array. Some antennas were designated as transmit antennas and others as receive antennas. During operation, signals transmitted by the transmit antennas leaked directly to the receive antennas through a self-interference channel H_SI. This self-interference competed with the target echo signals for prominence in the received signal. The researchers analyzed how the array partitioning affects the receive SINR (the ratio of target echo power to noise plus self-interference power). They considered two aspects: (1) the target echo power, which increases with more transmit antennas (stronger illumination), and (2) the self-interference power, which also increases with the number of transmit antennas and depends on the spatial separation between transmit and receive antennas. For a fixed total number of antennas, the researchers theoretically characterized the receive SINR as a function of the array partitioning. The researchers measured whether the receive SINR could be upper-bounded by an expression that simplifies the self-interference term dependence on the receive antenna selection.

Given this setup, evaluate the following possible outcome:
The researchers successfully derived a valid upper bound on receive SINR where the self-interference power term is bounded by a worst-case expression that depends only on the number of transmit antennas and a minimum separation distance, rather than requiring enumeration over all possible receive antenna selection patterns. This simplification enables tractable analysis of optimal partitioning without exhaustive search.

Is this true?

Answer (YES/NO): NO